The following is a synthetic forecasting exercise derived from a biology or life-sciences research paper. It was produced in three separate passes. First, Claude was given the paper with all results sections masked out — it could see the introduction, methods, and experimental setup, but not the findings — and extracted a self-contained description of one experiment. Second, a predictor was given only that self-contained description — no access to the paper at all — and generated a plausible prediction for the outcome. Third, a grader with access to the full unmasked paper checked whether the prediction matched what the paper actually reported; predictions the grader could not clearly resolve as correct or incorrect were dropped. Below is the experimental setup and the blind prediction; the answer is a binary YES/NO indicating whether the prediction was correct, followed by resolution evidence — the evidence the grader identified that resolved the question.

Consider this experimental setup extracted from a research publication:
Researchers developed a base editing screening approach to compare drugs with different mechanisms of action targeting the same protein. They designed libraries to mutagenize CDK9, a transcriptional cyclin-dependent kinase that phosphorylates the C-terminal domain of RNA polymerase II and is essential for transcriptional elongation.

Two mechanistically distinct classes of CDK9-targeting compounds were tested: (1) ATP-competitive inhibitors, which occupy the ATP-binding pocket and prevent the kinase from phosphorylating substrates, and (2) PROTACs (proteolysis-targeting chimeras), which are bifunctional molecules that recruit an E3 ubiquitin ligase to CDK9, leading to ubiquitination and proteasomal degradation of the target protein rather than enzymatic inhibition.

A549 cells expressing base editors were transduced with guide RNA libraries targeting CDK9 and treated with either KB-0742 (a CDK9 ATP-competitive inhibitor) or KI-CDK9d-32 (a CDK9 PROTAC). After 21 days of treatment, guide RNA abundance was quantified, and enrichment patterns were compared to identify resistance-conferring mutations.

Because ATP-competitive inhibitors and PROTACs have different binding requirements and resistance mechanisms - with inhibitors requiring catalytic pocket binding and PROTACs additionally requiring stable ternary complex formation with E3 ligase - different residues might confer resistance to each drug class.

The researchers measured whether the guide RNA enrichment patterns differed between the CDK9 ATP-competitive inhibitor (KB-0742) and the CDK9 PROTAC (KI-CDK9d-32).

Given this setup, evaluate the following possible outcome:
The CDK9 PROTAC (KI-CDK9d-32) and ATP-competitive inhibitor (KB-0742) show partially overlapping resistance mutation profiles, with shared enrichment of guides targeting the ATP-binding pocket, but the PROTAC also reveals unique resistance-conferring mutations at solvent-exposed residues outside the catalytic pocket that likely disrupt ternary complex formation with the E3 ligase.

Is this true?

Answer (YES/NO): NO